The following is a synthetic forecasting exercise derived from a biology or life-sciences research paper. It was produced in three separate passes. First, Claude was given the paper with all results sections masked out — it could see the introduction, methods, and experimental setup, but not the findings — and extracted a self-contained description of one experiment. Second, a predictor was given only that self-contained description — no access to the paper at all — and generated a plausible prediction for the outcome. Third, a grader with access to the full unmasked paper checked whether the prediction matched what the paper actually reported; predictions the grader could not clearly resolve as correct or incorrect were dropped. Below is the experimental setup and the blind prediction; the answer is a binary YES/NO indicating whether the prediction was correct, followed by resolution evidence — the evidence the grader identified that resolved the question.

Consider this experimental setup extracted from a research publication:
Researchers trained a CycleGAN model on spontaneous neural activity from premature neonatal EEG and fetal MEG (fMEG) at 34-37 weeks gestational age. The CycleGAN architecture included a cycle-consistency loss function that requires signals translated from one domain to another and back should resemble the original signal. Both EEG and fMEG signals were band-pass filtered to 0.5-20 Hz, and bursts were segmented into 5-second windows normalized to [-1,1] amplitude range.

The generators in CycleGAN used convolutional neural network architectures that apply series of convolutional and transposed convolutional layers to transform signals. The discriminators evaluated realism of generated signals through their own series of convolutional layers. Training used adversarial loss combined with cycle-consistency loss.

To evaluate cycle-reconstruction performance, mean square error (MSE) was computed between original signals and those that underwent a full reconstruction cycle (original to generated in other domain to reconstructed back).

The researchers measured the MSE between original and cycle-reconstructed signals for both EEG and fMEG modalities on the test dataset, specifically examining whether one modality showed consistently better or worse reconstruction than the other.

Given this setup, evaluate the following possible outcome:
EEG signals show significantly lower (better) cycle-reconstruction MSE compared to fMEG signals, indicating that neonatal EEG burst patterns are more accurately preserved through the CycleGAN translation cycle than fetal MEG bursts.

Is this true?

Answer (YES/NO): NO